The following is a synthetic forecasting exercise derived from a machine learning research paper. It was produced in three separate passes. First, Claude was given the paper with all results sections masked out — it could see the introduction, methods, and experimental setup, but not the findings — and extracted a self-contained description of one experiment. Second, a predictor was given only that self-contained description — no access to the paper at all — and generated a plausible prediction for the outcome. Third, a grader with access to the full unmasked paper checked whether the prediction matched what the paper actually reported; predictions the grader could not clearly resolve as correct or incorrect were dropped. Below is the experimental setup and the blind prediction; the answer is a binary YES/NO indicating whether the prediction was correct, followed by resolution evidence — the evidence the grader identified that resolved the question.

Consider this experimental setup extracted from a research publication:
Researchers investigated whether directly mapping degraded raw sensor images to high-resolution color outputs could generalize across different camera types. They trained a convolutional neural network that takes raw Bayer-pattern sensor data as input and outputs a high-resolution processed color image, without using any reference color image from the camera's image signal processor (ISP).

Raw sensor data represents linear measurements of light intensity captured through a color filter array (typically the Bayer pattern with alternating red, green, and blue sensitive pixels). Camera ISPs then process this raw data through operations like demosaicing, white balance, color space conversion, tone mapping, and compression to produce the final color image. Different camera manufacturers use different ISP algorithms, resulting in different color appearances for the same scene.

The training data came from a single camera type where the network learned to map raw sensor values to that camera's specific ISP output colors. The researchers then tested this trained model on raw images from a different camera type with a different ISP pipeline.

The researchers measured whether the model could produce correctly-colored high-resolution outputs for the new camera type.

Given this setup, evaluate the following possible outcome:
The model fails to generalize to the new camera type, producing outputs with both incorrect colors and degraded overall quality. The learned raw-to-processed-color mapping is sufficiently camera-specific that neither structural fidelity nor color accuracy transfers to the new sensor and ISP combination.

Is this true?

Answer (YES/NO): YES